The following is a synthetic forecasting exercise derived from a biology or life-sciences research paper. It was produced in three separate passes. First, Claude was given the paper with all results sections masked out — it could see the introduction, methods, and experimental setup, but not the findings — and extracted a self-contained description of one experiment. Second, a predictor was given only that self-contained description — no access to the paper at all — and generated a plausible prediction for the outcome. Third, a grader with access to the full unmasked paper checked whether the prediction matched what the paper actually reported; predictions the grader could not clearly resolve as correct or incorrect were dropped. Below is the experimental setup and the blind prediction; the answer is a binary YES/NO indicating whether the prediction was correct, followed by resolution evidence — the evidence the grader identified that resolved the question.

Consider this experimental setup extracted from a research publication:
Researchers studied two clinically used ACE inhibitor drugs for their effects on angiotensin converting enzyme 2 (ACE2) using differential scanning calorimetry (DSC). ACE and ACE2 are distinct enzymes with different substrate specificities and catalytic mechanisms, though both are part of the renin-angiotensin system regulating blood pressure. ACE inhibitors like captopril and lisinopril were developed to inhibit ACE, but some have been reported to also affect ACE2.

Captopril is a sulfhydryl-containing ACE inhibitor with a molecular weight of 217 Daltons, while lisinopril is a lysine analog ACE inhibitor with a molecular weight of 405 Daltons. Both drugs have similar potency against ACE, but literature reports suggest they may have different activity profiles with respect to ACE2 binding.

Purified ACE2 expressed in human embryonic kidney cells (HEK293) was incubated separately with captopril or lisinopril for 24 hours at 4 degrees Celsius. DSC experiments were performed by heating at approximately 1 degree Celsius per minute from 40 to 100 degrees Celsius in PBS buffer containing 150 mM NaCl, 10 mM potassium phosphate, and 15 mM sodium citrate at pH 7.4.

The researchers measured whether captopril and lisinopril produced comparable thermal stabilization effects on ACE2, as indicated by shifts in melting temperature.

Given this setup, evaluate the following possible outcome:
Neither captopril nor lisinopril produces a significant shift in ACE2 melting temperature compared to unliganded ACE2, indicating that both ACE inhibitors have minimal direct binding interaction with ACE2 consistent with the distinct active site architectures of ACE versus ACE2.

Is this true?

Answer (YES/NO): NO